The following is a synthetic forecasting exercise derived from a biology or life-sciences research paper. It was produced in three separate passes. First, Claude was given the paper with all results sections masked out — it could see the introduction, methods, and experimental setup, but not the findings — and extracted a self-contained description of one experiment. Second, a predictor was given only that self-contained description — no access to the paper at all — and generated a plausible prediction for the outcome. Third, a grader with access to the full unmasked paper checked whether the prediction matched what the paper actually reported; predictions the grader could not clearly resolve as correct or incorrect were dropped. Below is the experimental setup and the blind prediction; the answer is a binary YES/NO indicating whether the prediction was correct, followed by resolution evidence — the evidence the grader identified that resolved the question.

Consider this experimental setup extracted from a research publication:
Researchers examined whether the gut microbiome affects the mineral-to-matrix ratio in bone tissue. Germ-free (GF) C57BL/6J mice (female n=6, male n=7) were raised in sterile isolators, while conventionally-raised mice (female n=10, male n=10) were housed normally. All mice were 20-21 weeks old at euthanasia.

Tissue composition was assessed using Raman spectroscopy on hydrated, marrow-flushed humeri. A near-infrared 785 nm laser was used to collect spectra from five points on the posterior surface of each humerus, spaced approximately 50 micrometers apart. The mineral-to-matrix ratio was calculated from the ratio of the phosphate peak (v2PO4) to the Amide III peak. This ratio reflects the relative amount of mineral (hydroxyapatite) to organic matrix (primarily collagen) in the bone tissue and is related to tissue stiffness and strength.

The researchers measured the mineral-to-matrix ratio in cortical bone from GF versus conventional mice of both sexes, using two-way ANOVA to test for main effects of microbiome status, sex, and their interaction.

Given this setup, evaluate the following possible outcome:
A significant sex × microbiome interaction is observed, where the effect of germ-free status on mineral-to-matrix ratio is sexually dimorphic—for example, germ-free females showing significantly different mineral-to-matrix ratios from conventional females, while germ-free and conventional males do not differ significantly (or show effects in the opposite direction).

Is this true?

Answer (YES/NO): NO